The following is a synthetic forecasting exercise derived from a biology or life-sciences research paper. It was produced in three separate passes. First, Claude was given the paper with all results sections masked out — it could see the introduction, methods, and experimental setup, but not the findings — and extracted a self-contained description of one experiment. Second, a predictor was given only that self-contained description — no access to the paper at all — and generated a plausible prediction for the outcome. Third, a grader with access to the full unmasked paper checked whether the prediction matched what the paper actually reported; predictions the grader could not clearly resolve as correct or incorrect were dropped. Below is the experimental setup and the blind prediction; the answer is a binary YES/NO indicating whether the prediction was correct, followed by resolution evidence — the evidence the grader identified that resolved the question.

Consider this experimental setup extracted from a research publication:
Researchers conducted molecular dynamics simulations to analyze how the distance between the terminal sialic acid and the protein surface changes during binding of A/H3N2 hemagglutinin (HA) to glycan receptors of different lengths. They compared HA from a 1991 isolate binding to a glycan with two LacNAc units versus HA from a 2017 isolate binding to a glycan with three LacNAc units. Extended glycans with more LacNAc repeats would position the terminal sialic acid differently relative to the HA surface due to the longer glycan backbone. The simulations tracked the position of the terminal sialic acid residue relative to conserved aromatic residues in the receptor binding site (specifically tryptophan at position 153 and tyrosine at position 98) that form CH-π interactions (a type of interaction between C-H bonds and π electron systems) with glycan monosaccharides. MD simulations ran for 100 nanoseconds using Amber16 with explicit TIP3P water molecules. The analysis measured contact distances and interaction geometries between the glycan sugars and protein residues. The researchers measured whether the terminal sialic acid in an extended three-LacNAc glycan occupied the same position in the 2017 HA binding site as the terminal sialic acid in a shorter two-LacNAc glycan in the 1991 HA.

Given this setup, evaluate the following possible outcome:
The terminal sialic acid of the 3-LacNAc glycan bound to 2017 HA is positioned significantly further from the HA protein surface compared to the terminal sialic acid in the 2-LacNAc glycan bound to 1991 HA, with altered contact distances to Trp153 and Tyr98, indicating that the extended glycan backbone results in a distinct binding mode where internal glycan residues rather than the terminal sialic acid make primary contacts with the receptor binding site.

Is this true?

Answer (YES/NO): NO